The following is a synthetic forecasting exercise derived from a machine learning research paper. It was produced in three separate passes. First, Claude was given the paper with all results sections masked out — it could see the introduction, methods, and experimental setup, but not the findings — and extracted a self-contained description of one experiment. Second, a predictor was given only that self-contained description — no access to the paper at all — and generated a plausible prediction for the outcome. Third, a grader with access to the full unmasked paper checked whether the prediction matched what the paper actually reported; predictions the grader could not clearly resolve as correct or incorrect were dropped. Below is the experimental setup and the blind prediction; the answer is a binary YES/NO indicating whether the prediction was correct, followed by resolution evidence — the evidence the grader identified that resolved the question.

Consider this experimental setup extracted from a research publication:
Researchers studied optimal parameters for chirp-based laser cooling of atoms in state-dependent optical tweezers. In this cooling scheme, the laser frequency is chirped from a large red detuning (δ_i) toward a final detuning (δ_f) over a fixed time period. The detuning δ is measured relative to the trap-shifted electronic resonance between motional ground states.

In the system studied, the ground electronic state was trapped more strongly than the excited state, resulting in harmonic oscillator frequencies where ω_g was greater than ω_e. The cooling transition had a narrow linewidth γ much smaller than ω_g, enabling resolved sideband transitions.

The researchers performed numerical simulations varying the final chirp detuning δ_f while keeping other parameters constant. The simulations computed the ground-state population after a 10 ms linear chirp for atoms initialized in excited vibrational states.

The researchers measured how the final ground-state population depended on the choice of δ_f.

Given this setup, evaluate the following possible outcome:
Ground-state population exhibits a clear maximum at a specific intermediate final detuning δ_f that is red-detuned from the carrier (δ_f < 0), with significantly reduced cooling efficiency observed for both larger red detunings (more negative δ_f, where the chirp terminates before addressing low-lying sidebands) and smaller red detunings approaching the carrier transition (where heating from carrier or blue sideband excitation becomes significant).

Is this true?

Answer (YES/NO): YES